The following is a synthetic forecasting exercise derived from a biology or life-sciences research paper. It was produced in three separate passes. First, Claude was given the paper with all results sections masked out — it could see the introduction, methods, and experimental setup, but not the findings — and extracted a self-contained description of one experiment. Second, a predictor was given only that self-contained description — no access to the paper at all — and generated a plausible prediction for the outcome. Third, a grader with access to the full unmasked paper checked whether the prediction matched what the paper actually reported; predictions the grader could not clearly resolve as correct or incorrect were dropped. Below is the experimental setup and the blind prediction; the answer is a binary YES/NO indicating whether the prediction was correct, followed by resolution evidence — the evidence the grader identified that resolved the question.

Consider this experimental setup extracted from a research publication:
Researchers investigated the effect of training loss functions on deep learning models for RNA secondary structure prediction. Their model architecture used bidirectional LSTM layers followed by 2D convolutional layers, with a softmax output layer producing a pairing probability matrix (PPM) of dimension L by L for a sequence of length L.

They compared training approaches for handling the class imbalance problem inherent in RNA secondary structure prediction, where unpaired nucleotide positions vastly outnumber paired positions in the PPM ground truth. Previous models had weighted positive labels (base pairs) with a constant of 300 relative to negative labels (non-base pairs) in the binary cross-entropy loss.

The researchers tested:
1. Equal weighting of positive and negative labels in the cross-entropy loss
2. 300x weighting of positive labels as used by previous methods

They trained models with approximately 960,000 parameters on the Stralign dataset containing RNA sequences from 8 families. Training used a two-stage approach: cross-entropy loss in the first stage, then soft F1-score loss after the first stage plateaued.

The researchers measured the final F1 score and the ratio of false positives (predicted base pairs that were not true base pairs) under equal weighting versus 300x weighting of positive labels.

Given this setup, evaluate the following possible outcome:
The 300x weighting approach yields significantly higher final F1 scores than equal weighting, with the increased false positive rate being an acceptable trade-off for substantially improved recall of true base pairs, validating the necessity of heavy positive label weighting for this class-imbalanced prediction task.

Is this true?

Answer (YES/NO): NO